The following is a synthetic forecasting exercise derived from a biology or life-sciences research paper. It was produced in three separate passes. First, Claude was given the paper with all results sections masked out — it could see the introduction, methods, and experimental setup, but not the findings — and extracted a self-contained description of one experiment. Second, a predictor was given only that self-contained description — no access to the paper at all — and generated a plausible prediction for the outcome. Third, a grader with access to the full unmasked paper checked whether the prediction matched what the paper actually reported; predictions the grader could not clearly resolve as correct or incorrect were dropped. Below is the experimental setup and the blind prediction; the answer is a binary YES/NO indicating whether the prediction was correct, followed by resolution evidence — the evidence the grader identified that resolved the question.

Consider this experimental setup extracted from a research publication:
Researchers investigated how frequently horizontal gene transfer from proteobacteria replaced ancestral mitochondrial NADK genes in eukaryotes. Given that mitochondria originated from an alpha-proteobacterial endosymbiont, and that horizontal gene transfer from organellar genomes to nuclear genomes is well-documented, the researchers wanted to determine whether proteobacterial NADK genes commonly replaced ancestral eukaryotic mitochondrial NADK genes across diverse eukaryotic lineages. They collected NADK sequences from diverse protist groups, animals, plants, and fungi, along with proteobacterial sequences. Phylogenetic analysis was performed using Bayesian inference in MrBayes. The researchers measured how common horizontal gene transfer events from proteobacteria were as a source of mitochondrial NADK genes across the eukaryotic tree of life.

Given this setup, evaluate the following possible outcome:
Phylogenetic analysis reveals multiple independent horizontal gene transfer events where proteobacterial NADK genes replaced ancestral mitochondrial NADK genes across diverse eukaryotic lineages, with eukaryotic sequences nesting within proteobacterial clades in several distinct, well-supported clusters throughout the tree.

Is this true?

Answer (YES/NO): NO